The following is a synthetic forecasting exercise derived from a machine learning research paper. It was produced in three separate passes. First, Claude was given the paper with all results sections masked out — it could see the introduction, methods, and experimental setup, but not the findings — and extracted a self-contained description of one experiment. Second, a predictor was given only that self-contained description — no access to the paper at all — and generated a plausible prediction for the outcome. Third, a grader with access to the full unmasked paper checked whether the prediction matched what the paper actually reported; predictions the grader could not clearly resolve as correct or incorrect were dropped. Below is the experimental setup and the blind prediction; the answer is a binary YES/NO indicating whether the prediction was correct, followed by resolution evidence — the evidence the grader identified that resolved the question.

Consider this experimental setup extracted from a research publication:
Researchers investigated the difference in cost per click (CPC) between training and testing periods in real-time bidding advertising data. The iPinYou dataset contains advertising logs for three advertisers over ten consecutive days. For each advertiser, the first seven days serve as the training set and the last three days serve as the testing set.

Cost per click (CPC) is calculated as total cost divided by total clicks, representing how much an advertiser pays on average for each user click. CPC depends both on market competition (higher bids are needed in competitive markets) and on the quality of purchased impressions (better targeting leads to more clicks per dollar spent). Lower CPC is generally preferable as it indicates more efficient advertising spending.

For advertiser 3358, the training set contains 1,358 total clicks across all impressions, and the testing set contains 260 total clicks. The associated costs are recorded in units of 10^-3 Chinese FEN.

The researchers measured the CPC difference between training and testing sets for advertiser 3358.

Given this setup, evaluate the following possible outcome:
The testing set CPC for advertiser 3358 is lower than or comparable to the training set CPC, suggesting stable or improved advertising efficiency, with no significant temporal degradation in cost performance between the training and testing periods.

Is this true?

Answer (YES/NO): NO